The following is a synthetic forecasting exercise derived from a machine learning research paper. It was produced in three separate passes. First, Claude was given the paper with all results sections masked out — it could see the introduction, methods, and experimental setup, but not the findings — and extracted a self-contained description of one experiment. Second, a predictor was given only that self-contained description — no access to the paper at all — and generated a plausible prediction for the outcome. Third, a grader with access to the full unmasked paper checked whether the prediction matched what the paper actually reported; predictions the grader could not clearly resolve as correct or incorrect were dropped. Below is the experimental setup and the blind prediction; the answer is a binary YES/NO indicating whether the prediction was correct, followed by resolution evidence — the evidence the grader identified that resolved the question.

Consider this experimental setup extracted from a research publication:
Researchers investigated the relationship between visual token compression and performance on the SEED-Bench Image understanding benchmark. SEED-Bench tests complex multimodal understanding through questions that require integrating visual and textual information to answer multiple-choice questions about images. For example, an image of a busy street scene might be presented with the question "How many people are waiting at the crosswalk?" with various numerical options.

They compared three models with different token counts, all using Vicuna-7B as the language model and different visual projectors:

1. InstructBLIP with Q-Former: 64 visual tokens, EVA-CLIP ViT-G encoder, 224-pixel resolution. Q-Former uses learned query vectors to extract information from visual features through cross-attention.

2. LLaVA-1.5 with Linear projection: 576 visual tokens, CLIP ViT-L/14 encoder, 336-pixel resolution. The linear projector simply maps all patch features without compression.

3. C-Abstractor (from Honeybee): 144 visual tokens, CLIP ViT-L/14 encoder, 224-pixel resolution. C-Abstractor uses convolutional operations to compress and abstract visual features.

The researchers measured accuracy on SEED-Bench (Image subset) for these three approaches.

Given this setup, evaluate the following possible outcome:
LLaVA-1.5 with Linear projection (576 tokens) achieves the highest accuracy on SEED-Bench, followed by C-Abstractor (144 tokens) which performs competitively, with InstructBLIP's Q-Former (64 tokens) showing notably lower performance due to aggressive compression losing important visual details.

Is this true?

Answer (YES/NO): NO